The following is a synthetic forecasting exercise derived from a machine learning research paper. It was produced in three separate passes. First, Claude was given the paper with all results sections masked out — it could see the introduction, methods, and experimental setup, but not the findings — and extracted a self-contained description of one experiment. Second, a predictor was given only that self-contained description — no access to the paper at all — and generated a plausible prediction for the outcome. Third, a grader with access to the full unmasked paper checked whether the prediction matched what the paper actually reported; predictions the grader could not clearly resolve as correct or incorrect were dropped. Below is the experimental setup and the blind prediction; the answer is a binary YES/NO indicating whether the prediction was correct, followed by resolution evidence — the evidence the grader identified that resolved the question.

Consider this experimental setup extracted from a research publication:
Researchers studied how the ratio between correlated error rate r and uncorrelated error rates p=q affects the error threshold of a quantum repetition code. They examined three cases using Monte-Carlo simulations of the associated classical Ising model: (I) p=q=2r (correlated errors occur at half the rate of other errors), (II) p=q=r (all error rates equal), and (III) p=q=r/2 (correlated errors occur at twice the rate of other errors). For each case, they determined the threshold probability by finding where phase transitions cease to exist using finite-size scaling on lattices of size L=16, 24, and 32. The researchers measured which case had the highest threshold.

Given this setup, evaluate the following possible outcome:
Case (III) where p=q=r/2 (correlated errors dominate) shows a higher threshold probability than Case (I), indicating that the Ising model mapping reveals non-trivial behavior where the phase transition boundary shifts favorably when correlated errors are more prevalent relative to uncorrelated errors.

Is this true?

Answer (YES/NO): NO